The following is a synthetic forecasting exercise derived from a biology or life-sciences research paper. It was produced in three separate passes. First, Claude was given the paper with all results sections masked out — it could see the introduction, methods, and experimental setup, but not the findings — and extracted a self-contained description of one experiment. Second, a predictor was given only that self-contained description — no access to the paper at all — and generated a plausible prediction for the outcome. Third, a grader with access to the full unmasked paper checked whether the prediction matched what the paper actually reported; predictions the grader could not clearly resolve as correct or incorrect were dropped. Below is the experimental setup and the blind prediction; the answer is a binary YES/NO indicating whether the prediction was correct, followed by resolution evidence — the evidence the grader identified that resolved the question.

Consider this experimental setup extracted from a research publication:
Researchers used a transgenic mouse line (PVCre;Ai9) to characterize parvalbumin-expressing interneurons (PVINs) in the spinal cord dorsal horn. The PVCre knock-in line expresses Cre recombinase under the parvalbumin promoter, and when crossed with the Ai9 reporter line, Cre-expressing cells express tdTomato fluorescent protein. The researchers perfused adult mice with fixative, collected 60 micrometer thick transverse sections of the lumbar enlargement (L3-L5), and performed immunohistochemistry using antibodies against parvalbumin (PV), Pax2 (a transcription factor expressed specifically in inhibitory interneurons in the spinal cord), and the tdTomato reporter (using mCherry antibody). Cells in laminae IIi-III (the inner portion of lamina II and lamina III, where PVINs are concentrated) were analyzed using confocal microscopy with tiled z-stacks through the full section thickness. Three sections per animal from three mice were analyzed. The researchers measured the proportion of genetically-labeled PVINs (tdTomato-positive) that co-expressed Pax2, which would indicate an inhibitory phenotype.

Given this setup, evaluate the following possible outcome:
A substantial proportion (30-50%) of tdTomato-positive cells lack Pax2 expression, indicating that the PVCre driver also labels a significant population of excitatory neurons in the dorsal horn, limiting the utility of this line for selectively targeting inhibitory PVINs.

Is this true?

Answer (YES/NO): NO